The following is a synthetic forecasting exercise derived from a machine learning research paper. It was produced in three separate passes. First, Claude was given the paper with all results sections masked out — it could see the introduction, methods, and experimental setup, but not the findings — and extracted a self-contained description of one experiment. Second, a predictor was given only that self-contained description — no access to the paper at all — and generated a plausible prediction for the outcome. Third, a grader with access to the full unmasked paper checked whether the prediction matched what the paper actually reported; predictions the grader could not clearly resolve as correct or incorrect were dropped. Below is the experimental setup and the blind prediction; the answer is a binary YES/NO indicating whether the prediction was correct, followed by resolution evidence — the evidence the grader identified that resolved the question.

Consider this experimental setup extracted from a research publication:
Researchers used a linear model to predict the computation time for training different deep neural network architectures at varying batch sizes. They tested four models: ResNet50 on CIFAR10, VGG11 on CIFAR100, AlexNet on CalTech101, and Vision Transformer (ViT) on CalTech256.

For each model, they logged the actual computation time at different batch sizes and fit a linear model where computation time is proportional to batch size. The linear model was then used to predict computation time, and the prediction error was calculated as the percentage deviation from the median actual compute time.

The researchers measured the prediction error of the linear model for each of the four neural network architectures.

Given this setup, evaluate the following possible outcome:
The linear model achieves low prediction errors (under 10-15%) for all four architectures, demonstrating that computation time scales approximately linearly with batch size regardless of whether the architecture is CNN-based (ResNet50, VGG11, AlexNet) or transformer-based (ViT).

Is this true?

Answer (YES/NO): NO